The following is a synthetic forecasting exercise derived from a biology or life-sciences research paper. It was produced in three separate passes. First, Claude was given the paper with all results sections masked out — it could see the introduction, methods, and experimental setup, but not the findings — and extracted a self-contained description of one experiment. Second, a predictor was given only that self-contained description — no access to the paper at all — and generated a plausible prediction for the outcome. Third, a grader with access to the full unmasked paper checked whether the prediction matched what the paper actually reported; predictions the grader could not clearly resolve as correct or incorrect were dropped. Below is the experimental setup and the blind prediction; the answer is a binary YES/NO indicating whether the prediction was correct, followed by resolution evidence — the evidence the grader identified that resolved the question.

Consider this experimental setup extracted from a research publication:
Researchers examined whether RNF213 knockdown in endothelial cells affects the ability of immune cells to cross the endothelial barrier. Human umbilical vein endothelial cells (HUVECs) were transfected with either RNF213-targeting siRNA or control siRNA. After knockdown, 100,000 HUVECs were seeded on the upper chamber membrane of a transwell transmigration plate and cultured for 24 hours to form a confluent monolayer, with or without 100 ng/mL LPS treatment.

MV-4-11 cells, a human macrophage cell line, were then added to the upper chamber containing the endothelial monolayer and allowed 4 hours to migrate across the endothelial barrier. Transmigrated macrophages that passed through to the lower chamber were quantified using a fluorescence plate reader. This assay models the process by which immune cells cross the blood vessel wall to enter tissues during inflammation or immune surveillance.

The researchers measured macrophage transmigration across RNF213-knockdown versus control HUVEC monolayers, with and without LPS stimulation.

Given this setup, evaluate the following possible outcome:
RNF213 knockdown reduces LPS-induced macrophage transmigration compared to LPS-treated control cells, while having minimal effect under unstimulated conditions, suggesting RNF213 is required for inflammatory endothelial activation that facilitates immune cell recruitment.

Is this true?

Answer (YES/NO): NO